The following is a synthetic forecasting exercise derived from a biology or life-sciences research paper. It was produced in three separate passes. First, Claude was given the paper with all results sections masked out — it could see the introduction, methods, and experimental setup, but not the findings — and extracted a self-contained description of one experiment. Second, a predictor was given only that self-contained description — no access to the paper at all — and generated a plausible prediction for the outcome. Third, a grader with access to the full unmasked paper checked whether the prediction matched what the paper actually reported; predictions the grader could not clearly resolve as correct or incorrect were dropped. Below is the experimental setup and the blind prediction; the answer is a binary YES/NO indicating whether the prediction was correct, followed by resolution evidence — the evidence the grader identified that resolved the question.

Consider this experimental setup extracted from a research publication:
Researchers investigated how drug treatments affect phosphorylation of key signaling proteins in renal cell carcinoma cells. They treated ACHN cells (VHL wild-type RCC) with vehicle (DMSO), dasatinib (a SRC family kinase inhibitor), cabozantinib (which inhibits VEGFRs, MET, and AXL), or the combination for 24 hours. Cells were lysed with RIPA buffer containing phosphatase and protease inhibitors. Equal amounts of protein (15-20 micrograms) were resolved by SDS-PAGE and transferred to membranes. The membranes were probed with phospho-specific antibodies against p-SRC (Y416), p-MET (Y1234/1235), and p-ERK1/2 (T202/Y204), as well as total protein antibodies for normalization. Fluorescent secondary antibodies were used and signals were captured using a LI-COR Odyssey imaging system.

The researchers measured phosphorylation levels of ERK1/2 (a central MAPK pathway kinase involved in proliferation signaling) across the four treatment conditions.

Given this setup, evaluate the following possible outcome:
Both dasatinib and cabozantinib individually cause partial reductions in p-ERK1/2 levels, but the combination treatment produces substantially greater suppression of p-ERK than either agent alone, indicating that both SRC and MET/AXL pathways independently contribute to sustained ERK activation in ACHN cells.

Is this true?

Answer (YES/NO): NO